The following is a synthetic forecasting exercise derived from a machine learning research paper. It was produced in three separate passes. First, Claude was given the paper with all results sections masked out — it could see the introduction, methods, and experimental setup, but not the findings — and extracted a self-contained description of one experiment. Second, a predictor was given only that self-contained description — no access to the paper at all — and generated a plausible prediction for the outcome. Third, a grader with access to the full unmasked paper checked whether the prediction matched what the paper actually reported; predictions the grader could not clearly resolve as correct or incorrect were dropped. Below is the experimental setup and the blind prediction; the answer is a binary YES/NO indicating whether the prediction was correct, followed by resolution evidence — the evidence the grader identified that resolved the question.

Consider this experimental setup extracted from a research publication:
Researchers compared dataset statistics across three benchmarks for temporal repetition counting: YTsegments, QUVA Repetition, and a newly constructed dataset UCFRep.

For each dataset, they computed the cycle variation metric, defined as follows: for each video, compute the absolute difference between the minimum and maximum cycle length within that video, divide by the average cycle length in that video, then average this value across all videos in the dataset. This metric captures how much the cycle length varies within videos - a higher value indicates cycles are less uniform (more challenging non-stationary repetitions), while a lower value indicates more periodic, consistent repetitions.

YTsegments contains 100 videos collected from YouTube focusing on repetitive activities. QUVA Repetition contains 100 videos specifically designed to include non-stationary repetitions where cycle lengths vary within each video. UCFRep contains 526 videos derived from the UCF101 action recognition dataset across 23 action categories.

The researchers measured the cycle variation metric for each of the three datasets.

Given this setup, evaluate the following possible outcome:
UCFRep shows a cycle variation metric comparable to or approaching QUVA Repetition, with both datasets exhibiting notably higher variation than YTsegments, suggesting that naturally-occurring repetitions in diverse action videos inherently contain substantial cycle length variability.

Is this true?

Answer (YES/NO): NO